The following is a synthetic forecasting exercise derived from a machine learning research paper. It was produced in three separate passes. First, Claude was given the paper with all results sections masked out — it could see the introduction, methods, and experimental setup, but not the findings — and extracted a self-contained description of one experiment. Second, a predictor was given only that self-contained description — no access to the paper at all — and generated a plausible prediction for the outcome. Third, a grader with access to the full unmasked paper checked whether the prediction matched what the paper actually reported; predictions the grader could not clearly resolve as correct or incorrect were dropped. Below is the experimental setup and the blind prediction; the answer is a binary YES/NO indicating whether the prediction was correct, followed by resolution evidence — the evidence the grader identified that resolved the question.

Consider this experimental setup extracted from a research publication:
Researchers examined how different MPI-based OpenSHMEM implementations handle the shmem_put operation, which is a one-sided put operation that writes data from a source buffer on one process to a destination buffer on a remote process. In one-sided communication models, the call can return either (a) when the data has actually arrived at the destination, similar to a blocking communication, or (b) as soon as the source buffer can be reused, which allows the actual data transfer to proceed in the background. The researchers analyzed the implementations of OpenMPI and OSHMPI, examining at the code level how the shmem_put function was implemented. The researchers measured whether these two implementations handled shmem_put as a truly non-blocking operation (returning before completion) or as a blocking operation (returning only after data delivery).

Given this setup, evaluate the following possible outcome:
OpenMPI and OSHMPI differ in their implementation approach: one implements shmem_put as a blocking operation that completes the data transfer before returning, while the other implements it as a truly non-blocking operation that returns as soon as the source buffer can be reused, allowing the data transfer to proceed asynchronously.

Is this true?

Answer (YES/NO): YES